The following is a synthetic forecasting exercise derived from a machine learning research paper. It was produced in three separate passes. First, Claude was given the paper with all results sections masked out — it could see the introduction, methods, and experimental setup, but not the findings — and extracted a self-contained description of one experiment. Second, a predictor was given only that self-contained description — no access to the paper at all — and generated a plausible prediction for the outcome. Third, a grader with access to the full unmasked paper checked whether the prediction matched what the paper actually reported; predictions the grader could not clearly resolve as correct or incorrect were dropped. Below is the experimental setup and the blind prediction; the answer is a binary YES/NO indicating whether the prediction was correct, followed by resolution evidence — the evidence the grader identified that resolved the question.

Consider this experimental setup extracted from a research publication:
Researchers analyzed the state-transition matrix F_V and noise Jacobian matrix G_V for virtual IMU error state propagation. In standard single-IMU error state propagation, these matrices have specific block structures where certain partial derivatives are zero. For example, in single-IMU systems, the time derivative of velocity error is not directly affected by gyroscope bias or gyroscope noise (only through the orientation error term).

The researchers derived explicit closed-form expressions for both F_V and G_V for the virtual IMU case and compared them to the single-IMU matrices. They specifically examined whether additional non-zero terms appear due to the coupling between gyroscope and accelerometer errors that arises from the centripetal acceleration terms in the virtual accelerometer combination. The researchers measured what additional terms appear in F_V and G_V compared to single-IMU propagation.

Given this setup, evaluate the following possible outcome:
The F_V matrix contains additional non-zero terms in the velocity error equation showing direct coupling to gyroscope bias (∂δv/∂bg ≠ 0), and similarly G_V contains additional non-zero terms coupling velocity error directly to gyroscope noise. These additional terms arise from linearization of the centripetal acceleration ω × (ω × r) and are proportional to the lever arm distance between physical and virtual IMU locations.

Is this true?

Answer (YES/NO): YES